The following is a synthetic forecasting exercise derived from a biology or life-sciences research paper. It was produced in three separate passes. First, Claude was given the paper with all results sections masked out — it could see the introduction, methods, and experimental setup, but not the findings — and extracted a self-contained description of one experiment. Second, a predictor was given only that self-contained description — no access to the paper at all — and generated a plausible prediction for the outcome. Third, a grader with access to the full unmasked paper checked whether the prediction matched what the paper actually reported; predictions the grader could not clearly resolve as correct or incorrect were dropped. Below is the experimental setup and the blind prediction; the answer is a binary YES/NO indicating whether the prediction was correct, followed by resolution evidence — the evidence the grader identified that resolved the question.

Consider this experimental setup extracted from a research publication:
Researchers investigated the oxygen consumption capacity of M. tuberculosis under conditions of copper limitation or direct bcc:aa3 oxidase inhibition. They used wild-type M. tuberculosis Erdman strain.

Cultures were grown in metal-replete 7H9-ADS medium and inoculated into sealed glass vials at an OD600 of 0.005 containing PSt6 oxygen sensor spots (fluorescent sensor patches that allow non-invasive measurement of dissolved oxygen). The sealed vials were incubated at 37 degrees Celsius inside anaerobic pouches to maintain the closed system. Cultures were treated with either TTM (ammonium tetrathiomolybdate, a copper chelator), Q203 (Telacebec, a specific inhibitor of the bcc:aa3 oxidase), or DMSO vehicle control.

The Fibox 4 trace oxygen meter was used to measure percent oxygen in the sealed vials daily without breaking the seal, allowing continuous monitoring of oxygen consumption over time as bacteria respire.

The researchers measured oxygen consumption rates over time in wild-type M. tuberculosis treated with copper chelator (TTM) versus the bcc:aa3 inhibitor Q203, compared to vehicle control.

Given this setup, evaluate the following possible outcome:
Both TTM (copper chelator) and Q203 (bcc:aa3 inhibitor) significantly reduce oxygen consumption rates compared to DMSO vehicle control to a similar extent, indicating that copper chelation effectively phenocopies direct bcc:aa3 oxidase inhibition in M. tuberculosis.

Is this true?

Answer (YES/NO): NO